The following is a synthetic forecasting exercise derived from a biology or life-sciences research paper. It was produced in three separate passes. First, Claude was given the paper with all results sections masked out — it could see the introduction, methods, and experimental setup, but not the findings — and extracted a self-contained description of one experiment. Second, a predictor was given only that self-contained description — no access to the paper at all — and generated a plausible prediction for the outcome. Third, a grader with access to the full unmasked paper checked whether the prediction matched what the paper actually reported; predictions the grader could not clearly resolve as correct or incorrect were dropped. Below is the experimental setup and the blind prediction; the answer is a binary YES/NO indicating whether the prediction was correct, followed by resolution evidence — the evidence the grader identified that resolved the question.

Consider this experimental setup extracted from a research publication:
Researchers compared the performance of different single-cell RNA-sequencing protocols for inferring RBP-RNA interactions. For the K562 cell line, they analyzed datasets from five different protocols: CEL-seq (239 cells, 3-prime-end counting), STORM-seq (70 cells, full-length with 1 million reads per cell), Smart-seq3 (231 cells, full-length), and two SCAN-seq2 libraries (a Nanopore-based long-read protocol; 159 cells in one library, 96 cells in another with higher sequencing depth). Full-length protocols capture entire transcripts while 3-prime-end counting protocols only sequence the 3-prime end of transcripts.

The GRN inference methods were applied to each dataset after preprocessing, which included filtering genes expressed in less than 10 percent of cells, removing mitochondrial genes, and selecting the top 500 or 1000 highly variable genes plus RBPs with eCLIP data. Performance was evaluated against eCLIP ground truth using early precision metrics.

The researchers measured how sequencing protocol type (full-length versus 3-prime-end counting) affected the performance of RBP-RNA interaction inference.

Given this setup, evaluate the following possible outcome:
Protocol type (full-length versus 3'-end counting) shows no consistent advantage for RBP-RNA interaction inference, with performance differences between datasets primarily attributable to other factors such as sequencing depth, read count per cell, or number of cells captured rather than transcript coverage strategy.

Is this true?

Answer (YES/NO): NO